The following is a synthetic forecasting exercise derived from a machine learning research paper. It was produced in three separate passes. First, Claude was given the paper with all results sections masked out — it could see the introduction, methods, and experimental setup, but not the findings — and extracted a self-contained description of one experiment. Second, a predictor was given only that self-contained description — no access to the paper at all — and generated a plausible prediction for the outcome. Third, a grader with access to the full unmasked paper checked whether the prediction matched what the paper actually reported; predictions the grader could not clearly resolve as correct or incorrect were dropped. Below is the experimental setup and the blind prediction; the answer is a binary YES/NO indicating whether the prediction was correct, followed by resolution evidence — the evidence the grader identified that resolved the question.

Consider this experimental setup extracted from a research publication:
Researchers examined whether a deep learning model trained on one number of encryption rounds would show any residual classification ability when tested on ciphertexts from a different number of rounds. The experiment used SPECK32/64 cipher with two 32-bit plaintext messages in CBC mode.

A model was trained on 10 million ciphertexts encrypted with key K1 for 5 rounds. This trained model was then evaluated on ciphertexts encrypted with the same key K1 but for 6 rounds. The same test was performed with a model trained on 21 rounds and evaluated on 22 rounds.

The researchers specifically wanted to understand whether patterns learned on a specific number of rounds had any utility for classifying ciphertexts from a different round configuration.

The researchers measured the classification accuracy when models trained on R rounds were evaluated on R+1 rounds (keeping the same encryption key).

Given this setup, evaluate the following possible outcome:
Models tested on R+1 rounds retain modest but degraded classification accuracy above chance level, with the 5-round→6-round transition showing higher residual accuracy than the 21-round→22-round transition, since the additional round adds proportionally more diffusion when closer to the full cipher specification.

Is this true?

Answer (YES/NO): NO